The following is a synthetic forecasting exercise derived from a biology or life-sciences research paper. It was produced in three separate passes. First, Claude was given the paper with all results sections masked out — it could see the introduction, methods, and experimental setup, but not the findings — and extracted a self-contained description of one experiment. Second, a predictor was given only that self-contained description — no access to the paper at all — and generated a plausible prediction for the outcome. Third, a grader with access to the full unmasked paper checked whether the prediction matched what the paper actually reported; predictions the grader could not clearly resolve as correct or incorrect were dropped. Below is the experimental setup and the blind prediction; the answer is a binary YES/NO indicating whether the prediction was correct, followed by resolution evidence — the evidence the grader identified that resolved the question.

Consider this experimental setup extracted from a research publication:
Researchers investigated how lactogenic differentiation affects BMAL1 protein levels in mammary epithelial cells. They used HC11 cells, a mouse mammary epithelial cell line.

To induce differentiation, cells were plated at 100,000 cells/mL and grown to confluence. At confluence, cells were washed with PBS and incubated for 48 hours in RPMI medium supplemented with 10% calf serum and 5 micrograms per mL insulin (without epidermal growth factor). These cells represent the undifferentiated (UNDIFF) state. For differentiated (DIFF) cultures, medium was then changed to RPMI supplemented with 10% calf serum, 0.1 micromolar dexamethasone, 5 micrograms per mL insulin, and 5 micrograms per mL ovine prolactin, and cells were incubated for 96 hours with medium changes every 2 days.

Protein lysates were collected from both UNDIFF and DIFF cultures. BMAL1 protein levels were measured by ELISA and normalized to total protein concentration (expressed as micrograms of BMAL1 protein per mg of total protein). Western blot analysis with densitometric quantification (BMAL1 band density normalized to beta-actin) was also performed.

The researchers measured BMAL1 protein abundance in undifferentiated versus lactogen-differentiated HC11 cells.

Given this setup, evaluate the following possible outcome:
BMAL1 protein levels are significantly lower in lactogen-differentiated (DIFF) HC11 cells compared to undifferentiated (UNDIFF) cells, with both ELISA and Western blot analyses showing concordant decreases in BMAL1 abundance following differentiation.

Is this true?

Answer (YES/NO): NO